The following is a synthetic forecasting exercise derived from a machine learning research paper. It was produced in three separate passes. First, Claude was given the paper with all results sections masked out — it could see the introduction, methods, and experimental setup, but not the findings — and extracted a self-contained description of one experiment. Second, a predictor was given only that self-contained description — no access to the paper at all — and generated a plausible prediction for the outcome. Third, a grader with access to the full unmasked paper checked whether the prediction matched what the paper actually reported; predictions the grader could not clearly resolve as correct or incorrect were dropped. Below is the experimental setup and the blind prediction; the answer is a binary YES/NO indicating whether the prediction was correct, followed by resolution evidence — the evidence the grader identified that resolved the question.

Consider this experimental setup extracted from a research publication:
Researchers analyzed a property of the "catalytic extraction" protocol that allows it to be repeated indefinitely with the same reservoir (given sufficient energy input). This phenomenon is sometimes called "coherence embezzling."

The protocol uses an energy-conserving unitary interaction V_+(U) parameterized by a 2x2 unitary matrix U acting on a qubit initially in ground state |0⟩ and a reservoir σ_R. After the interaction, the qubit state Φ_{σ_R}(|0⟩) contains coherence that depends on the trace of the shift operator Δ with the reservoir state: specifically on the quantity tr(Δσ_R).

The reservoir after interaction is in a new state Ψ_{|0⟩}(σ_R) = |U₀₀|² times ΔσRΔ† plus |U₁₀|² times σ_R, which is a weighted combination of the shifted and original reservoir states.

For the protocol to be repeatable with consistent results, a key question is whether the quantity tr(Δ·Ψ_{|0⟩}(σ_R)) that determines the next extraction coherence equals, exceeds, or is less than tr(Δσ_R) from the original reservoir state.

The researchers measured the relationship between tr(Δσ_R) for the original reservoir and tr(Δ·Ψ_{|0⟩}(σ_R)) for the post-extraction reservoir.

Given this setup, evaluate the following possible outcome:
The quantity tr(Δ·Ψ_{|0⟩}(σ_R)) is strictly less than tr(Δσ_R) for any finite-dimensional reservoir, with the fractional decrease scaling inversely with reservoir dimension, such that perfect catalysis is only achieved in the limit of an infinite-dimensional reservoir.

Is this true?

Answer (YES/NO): NO